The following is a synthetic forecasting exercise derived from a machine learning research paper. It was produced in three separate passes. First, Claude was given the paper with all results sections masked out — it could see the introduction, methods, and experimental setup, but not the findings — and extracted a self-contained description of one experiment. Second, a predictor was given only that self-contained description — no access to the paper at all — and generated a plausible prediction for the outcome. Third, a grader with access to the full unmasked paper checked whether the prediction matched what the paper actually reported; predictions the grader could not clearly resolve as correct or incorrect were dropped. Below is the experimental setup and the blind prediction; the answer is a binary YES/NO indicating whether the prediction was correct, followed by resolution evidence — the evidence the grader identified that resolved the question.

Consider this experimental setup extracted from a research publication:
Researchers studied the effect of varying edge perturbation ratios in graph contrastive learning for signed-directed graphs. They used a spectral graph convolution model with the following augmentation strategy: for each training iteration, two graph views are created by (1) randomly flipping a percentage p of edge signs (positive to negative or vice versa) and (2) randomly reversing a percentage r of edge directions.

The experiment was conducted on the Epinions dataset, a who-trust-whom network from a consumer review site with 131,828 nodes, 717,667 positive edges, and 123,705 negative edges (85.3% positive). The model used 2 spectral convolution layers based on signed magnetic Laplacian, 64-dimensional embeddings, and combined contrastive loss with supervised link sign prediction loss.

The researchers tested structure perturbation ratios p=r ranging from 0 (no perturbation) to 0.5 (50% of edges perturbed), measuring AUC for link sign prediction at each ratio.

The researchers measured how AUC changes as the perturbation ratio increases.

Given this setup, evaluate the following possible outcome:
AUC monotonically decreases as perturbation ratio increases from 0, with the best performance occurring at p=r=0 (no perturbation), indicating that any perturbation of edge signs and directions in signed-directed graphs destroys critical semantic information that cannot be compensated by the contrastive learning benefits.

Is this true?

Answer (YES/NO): NO